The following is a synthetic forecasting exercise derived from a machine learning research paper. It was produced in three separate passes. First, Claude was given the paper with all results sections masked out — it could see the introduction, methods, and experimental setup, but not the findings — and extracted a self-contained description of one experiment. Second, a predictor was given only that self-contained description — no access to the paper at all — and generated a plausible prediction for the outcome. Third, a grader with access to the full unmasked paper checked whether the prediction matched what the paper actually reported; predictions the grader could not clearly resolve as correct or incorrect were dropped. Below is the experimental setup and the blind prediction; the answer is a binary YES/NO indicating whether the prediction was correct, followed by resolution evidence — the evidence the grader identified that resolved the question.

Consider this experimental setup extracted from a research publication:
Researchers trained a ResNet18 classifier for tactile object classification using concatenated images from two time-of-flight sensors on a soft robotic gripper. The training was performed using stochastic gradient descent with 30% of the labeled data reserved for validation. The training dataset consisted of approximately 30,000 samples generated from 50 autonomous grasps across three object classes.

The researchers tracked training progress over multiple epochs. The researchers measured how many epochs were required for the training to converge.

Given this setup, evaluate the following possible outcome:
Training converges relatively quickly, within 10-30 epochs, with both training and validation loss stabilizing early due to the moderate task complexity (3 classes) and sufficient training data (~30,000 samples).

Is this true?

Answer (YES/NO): NO